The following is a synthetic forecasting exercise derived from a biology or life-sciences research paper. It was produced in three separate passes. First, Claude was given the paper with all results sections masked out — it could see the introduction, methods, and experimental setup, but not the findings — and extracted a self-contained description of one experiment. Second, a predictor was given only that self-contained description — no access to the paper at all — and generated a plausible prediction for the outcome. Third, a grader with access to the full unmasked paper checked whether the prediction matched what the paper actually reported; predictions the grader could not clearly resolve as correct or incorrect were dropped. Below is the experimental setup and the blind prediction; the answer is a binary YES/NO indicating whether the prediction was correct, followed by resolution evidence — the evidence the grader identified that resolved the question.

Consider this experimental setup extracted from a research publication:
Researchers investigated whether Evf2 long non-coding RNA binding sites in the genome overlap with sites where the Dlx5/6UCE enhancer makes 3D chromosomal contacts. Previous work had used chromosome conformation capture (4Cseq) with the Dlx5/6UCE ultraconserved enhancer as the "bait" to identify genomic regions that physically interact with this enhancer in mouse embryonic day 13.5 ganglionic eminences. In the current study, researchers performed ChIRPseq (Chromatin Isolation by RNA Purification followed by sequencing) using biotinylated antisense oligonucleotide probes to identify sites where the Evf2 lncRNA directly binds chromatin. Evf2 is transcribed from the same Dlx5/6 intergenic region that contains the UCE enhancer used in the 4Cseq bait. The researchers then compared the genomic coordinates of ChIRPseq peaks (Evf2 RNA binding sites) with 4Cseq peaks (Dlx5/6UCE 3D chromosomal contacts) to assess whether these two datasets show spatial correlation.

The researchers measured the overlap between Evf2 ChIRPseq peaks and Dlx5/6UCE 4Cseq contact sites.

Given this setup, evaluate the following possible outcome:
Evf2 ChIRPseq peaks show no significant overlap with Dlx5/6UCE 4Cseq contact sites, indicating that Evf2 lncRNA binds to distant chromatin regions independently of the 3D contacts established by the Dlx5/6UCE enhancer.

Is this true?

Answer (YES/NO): NO